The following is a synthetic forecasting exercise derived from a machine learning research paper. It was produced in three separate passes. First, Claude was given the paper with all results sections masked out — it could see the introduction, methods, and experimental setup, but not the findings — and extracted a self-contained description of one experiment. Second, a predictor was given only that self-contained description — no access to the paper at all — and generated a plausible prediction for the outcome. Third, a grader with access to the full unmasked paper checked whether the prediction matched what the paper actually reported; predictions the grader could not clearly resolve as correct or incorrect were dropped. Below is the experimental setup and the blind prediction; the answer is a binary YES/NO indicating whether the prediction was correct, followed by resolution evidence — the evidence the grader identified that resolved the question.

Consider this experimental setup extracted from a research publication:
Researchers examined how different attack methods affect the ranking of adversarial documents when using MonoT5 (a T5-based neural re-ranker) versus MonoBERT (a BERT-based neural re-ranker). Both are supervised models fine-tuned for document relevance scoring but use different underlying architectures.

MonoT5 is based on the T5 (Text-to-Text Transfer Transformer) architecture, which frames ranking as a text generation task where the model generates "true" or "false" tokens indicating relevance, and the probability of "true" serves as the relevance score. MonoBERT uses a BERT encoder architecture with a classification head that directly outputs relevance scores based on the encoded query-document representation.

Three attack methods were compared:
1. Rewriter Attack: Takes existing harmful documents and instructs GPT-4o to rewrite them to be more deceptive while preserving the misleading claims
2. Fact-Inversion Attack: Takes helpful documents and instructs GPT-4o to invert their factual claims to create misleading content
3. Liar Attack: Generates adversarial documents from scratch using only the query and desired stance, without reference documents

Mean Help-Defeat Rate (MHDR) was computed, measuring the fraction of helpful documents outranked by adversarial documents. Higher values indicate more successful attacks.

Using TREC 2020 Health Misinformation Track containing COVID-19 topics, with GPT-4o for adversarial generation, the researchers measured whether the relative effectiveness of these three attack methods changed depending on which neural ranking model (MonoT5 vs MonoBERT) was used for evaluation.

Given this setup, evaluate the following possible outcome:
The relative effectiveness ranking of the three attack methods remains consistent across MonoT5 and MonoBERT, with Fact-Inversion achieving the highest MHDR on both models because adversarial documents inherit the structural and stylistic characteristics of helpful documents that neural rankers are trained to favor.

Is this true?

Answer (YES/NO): NO